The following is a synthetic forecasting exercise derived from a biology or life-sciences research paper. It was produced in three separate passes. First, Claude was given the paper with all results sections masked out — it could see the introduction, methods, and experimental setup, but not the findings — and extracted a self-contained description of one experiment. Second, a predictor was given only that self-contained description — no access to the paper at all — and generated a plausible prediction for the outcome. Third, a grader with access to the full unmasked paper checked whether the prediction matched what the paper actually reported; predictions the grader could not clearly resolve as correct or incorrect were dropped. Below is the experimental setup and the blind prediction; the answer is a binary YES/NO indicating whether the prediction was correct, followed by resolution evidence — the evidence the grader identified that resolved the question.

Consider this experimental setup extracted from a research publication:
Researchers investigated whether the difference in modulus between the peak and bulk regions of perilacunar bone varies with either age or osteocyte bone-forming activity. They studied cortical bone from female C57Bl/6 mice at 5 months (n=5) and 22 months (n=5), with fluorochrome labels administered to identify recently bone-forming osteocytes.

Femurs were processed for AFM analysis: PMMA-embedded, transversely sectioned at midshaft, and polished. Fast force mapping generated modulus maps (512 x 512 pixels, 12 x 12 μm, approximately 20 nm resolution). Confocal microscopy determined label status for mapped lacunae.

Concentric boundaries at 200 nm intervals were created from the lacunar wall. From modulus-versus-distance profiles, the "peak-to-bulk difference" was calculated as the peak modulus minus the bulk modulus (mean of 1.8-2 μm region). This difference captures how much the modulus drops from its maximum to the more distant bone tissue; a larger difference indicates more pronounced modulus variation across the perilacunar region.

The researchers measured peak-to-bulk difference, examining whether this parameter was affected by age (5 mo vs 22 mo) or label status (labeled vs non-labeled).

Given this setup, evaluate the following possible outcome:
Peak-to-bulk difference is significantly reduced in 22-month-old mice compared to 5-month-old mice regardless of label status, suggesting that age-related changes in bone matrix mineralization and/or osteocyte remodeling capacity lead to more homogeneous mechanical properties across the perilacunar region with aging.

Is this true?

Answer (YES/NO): NO